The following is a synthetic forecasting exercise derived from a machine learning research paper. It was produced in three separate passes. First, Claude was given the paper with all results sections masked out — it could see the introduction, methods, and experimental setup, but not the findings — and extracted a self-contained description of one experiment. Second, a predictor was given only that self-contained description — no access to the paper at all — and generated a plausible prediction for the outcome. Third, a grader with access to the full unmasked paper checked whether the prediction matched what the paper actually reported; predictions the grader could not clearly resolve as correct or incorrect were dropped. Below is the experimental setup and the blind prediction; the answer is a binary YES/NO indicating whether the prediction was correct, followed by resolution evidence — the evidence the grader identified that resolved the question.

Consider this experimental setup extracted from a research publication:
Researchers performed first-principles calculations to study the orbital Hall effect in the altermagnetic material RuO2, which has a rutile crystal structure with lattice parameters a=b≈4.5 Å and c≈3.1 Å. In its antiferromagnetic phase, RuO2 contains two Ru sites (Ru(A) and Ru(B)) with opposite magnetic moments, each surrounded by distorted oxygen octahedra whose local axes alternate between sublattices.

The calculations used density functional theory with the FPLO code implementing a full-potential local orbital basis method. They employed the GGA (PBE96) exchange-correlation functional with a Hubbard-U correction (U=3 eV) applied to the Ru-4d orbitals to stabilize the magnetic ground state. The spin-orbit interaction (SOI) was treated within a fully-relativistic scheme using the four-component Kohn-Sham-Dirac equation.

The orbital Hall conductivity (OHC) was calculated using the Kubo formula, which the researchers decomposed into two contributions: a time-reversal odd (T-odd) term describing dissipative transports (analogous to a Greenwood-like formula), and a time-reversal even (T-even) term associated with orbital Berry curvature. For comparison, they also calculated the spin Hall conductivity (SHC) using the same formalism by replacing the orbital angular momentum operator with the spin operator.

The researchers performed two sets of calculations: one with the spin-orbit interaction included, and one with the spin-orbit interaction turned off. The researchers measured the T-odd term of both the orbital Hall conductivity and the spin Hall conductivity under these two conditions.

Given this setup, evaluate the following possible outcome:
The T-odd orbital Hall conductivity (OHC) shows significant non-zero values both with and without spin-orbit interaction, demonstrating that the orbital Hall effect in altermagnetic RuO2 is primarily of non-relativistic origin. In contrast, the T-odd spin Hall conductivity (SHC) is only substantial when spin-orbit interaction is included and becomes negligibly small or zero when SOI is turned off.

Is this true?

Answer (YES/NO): NO